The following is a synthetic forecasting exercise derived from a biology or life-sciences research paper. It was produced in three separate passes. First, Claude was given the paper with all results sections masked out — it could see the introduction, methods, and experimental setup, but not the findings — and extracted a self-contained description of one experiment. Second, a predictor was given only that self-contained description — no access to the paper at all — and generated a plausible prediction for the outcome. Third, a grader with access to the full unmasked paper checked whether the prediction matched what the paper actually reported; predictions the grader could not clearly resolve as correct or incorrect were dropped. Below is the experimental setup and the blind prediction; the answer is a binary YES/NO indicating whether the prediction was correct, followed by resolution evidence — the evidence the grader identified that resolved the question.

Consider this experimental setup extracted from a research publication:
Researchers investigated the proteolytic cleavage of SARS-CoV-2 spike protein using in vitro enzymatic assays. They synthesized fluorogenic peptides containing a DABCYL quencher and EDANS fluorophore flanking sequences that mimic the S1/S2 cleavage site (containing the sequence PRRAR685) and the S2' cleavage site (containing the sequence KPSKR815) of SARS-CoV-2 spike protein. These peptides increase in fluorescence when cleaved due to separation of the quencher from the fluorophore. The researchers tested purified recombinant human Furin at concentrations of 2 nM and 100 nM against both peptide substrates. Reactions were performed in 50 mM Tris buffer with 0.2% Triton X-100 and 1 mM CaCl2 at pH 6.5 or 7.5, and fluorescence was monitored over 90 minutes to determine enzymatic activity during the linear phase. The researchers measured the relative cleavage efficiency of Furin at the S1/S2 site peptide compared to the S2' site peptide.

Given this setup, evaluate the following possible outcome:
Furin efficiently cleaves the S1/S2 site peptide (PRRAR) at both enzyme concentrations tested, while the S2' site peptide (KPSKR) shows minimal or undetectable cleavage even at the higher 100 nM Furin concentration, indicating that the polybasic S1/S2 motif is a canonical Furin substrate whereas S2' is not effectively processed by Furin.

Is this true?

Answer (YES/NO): NO